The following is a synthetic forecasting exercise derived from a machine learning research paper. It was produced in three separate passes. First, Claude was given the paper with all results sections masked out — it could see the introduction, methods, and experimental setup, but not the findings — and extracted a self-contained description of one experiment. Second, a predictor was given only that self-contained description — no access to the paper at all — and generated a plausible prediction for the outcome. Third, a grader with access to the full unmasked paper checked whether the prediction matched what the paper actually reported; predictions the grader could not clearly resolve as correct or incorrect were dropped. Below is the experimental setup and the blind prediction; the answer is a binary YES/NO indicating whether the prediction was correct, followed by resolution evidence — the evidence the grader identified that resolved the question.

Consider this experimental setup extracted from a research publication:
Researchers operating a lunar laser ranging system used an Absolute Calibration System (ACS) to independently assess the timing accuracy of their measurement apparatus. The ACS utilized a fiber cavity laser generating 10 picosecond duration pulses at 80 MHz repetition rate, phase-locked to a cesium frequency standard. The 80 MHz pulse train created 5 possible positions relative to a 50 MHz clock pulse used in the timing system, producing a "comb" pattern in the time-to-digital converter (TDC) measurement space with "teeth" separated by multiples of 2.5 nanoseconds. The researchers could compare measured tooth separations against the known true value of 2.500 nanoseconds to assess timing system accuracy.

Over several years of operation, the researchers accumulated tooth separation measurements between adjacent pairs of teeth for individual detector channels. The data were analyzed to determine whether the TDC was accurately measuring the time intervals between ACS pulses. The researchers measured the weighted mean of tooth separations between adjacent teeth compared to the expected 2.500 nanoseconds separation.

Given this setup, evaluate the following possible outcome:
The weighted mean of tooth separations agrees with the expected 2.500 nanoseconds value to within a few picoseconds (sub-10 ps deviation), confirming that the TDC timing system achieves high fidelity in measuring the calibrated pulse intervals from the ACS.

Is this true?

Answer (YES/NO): NO